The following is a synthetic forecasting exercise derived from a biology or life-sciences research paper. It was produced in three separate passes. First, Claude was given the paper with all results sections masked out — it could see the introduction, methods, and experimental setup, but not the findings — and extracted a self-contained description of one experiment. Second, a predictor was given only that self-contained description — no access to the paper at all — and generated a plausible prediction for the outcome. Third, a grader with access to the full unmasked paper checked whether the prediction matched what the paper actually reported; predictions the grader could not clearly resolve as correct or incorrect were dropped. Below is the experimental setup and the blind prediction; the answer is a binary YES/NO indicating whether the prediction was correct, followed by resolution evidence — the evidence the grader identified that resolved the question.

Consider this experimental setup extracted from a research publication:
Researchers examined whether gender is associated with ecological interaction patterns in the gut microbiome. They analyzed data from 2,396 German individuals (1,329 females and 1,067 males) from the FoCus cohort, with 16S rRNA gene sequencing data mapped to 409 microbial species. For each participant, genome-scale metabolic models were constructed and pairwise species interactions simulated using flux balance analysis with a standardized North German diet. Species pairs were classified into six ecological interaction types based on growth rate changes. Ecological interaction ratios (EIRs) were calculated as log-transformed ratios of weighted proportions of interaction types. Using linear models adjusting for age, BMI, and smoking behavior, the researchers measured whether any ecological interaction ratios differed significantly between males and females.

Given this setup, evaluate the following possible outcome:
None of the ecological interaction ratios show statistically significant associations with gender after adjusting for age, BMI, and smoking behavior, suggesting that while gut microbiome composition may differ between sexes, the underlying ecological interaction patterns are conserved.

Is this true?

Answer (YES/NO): NO